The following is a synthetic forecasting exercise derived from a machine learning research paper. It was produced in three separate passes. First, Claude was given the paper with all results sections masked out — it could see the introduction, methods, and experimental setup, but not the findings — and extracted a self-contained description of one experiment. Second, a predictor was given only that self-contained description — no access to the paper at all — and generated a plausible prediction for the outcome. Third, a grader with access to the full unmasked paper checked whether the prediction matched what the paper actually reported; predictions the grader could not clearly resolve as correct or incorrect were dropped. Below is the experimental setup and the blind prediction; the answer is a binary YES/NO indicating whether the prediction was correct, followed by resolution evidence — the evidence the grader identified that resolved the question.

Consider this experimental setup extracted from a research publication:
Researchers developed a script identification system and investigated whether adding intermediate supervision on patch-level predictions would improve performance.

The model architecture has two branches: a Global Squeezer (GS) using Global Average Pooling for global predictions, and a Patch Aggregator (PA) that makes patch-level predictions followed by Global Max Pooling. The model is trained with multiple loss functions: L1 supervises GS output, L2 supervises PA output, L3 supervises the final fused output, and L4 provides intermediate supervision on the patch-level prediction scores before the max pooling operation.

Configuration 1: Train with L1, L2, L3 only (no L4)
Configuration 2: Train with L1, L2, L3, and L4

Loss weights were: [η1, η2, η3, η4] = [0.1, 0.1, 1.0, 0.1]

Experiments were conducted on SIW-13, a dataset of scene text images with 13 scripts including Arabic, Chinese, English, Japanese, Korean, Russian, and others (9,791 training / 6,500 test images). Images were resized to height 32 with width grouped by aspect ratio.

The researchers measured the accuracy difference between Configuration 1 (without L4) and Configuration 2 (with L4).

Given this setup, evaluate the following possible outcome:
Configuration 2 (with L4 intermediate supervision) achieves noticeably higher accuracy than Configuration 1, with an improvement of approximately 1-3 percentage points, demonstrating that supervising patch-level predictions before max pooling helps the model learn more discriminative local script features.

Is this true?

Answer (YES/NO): YES